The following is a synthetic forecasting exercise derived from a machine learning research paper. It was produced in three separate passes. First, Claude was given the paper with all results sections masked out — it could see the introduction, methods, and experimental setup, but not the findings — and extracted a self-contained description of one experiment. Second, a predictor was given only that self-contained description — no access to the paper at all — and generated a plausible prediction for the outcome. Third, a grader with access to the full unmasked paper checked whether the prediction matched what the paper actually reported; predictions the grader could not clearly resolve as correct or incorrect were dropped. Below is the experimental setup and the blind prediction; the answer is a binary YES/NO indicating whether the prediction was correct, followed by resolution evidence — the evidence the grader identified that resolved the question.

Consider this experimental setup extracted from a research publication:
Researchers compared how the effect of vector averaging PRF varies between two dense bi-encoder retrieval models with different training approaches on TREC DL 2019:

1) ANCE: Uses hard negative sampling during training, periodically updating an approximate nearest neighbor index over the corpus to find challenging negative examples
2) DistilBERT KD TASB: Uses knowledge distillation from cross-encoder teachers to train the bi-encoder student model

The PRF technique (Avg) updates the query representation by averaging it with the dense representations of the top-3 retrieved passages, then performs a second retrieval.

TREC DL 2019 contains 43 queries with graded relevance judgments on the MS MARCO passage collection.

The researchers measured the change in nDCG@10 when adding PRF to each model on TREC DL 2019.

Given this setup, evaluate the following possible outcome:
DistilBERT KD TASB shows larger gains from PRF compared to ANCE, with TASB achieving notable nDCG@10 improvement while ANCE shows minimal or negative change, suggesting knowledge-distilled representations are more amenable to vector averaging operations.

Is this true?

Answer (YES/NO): NO